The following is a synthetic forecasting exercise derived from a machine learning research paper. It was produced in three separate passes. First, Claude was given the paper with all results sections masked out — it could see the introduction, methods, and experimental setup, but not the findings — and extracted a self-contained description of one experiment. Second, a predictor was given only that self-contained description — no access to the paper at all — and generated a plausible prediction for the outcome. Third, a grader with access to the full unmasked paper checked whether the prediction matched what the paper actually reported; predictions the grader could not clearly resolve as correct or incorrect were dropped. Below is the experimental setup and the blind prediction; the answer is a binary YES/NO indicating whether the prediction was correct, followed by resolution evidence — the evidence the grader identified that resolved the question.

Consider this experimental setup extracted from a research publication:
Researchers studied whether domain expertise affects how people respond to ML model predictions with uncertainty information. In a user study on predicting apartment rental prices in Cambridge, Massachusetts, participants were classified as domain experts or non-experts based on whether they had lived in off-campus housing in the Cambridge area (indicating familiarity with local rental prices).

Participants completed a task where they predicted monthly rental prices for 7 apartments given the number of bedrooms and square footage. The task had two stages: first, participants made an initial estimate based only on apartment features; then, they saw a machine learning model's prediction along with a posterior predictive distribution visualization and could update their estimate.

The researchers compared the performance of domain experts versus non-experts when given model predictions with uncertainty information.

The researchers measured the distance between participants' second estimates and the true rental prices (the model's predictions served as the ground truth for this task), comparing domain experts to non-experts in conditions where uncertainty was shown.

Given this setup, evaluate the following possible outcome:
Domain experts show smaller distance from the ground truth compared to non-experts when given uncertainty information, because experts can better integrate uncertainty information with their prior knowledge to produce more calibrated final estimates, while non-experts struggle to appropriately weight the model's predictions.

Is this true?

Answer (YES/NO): NO